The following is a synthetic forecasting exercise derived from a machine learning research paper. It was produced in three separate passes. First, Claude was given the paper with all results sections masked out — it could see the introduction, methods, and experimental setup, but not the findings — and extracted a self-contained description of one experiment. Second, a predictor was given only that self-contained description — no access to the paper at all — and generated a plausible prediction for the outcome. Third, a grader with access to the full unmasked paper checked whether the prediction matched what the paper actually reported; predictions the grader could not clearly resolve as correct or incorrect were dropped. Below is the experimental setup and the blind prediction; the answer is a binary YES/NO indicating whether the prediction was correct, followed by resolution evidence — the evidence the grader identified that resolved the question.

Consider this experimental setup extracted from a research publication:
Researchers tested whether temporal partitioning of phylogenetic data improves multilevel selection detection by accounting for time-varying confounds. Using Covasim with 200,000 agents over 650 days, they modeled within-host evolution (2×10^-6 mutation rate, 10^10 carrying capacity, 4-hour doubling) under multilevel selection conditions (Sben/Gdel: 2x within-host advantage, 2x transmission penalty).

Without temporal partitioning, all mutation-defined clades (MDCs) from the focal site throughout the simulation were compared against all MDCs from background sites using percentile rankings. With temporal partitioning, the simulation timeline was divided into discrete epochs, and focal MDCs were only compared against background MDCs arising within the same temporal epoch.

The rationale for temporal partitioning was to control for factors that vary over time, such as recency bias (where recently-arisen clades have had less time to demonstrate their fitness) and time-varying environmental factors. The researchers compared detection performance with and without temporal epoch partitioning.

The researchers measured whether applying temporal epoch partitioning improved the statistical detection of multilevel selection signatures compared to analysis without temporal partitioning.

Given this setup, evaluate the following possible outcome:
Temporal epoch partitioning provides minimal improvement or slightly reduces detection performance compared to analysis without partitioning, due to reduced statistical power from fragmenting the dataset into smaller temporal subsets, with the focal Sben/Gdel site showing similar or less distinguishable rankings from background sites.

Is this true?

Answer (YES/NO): NO